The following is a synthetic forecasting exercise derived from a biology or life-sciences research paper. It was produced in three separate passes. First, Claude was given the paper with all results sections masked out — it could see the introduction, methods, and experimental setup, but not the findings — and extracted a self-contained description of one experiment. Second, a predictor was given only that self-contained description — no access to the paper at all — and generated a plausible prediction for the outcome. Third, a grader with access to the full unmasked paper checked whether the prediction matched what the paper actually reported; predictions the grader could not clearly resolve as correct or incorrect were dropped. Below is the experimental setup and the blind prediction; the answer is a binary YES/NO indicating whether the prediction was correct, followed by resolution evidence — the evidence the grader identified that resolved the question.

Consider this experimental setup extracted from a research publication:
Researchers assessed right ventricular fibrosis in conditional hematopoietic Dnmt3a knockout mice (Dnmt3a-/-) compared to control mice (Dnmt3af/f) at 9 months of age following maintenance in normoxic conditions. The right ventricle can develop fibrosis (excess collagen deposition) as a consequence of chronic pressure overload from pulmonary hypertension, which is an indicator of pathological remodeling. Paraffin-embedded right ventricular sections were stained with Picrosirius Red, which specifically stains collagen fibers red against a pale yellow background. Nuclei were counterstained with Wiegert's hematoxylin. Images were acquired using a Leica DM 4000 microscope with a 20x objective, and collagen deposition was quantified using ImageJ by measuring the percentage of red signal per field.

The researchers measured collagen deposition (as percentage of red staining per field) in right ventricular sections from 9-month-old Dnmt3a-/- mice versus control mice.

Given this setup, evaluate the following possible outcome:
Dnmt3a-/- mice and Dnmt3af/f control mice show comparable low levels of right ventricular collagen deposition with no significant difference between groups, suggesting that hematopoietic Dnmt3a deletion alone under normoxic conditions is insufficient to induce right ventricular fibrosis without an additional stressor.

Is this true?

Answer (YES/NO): NO